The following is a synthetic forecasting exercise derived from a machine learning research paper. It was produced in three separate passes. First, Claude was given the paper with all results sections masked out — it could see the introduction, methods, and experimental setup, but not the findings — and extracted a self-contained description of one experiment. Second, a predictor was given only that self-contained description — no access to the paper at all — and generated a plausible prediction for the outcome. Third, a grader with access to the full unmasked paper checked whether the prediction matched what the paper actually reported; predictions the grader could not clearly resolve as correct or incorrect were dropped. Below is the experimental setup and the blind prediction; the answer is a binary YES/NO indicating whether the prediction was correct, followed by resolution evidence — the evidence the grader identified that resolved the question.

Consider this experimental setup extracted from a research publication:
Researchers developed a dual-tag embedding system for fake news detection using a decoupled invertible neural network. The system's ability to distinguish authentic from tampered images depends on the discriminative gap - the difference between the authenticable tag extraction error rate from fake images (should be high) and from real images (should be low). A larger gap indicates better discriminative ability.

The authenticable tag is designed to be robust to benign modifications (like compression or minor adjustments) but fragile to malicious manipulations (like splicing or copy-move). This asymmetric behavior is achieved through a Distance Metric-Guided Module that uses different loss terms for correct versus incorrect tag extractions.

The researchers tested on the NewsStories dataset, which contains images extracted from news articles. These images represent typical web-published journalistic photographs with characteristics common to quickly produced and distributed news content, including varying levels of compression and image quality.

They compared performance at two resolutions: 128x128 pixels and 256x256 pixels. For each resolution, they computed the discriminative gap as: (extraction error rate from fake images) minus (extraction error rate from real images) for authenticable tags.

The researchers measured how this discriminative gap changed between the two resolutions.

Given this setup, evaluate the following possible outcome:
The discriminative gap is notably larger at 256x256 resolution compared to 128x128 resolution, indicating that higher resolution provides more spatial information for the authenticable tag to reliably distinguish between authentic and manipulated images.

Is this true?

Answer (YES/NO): NO